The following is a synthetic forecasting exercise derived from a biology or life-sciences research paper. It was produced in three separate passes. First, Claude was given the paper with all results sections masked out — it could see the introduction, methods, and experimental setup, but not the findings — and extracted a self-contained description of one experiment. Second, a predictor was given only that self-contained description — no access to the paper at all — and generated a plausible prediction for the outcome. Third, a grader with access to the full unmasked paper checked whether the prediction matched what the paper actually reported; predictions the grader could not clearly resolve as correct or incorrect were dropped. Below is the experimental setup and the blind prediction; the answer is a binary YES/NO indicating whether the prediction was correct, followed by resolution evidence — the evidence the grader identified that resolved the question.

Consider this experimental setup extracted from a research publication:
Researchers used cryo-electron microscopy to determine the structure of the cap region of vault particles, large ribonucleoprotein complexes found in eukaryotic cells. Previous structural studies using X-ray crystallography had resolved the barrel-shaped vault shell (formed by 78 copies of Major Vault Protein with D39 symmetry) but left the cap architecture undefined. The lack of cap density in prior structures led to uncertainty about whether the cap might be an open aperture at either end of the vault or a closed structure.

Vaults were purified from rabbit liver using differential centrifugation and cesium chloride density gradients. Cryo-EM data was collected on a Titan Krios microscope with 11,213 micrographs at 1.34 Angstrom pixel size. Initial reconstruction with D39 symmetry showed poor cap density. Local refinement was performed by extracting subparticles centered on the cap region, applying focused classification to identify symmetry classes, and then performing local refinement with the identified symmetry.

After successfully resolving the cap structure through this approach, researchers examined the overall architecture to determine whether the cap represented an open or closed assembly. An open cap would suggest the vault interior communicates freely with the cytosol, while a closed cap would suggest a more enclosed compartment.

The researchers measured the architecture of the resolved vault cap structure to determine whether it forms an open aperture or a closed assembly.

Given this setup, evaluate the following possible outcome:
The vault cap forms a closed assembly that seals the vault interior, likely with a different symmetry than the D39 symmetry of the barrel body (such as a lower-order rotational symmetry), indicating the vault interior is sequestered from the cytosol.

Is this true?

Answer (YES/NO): NO